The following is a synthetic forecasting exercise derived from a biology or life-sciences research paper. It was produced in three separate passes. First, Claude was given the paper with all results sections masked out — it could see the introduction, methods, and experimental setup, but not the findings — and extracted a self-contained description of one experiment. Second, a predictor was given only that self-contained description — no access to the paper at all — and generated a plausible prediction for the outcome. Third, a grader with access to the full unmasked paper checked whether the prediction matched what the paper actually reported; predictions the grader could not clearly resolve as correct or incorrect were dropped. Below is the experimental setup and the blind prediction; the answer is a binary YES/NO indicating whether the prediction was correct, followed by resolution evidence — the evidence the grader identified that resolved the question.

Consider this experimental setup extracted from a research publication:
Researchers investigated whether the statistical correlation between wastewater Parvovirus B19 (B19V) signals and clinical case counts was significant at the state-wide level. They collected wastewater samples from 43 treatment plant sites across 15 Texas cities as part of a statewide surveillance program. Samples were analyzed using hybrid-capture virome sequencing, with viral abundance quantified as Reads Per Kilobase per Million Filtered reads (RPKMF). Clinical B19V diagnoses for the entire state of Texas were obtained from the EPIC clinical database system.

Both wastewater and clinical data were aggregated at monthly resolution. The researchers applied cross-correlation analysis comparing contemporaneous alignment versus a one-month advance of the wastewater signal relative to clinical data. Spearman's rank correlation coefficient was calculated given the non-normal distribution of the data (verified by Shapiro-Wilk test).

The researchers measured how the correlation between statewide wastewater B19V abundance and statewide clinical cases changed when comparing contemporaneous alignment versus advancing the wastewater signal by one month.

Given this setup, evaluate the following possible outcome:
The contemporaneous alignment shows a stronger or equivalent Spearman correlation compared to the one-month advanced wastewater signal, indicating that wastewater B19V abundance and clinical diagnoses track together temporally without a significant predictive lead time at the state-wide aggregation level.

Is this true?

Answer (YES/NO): NO